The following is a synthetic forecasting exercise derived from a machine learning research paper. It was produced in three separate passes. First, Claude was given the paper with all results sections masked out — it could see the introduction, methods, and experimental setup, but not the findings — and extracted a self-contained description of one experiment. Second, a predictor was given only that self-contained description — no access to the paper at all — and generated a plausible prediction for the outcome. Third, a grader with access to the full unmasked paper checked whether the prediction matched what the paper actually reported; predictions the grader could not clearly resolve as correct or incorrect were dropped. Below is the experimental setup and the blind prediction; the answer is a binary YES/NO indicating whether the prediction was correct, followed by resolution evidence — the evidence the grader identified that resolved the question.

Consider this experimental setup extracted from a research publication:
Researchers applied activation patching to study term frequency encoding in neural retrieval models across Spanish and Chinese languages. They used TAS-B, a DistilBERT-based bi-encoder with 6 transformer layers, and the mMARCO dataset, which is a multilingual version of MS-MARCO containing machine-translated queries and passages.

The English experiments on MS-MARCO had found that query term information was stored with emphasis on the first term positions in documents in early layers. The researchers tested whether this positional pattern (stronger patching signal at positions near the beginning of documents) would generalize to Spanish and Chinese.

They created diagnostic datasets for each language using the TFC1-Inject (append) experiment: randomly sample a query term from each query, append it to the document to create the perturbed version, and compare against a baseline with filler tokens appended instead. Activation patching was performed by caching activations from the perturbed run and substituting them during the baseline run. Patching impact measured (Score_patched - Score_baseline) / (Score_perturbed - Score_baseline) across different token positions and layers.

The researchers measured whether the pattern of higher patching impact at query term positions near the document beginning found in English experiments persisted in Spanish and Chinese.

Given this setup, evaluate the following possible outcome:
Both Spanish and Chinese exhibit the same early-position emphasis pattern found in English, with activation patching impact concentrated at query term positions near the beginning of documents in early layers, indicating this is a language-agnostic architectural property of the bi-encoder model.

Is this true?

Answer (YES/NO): NO